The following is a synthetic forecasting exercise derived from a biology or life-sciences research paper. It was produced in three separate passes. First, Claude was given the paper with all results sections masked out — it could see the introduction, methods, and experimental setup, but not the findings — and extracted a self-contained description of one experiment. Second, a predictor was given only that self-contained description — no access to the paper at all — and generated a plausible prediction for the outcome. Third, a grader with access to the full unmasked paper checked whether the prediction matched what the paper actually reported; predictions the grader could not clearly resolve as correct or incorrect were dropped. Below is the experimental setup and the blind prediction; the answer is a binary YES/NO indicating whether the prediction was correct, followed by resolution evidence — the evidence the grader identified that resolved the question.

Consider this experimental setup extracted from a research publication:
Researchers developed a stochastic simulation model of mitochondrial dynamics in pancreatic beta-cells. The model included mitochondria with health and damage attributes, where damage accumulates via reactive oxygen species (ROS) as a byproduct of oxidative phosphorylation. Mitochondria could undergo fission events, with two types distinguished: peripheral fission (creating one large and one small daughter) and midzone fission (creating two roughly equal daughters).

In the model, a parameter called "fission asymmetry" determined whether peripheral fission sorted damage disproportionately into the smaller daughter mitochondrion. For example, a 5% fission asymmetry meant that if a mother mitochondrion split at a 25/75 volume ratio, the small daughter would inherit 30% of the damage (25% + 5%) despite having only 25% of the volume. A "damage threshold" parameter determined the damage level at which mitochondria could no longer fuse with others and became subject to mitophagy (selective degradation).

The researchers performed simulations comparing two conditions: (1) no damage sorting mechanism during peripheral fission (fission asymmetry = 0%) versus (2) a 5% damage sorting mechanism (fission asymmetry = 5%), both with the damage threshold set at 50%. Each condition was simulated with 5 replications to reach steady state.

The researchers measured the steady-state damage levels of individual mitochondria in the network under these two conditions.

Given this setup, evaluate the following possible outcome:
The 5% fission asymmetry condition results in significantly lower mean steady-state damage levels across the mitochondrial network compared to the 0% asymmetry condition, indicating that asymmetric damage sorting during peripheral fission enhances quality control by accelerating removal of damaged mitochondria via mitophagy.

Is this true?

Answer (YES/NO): YES